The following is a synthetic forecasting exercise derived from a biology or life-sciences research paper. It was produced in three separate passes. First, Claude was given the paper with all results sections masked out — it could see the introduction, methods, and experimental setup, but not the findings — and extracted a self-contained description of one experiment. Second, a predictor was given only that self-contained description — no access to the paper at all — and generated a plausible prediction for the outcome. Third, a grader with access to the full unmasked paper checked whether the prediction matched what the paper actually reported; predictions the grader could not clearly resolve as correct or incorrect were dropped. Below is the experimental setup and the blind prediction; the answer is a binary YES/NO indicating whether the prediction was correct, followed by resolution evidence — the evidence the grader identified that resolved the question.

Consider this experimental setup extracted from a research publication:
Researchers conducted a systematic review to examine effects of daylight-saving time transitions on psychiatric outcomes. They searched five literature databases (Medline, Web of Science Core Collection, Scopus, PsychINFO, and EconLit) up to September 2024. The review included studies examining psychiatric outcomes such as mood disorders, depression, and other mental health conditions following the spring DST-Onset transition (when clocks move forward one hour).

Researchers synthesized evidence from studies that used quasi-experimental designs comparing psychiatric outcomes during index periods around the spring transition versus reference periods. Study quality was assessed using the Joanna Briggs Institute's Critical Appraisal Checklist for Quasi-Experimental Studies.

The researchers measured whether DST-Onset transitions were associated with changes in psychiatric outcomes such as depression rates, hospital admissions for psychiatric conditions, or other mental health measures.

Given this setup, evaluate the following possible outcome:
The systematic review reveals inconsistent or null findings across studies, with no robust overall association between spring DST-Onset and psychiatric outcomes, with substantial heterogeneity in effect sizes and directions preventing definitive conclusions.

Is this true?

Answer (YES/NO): NO